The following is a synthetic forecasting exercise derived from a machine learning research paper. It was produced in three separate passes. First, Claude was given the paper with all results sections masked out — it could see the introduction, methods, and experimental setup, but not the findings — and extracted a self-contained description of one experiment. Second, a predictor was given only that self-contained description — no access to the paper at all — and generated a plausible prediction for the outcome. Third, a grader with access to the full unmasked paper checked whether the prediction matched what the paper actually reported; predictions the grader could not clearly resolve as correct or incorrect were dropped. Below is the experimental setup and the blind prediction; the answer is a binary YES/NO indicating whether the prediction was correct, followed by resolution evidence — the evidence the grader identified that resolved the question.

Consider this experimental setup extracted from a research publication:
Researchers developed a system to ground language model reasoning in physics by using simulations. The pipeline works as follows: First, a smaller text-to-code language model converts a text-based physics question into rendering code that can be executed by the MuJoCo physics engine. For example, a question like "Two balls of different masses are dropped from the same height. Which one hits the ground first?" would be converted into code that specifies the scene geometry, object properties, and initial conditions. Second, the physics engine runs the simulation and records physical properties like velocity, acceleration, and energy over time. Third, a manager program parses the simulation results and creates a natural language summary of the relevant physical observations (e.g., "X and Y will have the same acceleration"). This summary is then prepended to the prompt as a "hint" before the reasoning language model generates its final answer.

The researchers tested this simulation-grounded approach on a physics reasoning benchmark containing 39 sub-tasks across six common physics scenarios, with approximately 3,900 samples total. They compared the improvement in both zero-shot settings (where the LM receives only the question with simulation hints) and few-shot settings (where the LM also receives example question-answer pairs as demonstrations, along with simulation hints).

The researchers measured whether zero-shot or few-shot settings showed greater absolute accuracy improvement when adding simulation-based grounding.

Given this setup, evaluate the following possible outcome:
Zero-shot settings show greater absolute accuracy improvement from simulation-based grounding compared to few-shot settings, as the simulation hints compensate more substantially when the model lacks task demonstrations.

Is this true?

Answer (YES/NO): NO